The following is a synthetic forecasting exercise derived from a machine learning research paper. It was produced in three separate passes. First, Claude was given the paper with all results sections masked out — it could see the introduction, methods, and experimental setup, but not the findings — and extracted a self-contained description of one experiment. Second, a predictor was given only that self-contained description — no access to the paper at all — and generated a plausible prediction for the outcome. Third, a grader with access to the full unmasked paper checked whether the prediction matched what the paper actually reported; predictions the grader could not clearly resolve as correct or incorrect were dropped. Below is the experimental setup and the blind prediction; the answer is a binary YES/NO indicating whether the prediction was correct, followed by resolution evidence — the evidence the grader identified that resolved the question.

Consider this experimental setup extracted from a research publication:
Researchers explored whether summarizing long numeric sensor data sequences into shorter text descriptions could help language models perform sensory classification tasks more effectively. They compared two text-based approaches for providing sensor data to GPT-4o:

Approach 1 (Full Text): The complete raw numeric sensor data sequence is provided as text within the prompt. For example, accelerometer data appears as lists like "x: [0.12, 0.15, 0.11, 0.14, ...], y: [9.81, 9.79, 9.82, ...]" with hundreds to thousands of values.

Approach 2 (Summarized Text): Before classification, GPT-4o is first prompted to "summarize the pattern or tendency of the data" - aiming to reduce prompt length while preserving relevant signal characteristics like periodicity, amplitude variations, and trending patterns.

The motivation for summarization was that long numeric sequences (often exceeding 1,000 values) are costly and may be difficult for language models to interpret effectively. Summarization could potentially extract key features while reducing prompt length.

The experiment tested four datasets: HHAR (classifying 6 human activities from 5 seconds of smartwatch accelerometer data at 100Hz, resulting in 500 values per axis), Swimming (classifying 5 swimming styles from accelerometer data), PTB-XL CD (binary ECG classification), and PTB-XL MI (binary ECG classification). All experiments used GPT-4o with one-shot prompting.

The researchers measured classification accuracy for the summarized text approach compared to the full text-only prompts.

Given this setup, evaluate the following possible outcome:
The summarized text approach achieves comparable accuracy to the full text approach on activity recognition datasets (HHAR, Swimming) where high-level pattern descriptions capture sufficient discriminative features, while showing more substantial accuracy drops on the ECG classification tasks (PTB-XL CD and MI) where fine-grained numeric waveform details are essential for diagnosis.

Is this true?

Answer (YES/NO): NO